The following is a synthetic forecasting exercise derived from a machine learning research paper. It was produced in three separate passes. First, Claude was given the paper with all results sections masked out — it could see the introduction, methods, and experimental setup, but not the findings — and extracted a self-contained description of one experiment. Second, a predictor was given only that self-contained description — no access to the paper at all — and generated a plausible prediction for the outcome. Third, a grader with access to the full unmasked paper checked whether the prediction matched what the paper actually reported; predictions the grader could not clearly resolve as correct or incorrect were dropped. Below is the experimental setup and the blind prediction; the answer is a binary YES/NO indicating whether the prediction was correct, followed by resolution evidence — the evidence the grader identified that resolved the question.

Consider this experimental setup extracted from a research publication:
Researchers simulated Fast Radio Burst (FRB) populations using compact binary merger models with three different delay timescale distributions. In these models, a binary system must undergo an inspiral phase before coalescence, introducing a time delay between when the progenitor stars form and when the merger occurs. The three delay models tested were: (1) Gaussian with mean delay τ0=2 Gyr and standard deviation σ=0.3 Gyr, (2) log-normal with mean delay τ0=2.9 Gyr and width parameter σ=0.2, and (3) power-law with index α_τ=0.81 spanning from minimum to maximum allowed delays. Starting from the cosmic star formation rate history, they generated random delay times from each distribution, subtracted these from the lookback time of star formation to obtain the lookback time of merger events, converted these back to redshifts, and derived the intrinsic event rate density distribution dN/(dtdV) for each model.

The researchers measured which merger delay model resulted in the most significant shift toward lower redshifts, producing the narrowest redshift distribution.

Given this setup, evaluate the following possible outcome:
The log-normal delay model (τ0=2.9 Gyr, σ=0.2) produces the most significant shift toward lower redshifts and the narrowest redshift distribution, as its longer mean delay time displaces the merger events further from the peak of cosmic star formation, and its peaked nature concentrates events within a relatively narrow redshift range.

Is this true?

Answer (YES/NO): YES